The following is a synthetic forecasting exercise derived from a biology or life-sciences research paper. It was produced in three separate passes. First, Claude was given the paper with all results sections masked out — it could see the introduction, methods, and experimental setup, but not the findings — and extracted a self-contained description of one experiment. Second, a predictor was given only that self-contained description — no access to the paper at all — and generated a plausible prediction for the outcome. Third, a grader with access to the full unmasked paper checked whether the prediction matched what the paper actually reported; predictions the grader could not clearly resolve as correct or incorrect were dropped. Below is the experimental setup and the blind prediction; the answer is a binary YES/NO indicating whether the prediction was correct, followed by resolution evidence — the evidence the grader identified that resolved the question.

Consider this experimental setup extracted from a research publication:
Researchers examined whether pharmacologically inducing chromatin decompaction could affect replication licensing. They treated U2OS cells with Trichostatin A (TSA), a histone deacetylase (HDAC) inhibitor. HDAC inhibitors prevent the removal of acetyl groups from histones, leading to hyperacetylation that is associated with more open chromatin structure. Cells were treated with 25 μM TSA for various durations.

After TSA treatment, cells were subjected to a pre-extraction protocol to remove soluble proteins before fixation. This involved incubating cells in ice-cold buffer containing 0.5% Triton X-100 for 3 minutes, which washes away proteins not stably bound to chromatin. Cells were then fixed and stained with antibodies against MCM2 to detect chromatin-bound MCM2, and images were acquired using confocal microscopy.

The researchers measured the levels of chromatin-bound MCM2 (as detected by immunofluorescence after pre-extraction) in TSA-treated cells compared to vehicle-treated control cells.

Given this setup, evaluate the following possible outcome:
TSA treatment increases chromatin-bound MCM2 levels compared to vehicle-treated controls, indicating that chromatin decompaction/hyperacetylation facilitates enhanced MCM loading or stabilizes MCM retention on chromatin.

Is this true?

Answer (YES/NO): YES